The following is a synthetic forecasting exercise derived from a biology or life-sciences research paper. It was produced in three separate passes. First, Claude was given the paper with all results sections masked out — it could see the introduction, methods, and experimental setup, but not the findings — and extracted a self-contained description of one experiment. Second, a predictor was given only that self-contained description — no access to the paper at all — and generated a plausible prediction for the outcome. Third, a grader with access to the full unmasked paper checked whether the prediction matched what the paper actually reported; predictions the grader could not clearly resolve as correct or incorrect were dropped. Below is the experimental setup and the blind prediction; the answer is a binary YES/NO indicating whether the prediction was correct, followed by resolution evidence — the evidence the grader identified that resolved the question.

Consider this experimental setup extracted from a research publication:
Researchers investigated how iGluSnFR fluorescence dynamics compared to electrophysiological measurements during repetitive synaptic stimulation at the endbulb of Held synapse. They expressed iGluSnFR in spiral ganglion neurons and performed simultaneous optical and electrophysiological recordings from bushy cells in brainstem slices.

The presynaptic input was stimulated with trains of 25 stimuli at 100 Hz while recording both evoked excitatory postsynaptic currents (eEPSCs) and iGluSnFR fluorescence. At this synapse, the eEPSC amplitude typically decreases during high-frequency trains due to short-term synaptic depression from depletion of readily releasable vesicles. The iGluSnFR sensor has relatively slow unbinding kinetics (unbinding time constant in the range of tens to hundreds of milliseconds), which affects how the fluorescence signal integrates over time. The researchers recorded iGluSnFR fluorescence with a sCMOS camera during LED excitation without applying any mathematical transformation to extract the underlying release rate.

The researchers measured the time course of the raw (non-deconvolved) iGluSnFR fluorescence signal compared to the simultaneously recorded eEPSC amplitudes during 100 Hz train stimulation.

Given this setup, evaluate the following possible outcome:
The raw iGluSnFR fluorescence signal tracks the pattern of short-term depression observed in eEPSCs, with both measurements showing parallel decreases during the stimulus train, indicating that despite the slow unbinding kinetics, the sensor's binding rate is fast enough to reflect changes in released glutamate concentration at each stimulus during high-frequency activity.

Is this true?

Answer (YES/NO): NO